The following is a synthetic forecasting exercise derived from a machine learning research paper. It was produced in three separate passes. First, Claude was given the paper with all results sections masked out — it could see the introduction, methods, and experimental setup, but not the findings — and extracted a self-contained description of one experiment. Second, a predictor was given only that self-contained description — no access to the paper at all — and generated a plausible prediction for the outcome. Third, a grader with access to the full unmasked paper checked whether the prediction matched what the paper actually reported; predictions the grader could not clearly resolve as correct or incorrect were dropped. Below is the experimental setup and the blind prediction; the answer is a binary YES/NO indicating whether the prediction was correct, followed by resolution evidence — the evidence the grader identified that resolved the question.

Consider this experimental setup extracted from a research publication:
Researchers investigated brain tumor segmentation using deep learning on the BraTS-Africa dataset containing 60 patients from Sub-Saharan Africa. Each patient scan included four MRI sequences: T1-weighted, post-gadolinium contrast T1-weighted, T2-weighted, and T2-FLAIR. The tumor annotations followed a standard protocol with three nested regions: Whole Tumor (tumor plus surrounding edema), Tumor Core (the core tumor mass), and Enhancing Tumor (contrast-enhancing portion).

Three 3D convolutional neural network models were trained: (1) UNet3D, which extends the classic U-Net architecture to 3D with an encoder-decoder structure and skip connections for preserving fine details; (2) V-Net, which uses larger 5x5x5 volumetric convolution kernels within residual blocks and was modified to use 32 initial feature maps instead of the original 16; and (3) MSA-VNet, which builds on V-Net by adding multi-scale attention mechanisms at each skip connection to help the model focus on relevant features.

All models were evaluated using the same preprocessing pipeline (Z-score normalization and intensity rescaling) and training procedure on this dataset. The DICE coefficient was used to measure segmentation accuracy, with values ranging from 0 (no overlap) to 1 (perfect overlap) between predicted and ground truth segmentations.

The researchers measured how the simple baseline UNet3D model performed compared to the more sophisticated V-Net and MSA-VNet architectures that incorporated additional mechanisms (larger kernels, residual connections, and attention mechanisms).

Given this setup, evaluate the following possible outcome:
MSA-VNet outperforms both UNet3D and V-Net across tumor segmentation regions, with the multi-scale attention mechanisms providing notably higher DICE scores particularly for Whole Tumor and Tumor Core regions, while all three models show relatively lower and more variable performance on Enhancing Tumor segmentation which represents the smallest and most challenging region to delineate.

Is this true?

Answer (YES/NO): NO